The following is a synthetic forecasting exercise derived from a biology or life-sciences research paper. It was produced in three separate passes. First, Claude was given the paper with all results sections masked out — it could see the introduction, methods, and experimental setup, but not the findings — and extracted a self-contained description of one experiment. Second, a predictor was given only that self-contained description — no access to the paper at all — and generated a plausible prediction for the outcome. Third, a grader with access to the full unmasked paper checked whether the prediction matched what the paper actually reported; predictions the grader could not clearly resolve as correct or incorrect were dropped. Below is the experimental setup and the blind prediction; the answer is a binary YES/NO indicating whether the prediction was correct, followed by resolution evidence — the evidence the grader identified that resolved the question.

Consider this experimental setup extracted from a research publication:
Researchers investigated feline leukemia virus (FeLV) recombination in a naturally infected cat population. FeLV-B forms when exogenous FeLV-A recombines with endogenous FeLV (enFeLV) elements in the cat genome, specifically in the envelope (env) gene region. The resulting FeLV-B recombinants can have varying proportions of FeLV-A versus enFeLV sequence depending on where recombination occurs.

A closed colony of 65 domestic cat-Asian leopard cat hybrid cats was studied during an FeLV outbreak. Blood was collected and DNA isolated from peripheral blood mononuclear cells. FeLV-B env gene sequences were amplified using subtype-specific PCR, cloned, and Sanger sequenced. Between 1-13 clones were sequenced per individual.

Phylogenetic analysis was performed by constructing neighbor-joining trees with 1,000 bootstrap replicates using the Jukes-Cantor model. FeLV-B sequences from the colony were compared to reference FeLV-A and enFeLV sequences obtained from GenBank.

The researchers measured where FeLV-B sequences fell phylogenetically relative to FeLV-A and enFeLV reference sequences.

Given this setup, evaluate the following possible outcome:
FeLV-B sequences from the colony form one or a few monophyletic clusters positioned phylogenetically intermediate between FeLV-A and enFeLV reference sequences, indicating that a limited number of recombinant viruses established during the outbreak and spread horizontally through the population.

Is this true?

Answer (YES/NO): NO